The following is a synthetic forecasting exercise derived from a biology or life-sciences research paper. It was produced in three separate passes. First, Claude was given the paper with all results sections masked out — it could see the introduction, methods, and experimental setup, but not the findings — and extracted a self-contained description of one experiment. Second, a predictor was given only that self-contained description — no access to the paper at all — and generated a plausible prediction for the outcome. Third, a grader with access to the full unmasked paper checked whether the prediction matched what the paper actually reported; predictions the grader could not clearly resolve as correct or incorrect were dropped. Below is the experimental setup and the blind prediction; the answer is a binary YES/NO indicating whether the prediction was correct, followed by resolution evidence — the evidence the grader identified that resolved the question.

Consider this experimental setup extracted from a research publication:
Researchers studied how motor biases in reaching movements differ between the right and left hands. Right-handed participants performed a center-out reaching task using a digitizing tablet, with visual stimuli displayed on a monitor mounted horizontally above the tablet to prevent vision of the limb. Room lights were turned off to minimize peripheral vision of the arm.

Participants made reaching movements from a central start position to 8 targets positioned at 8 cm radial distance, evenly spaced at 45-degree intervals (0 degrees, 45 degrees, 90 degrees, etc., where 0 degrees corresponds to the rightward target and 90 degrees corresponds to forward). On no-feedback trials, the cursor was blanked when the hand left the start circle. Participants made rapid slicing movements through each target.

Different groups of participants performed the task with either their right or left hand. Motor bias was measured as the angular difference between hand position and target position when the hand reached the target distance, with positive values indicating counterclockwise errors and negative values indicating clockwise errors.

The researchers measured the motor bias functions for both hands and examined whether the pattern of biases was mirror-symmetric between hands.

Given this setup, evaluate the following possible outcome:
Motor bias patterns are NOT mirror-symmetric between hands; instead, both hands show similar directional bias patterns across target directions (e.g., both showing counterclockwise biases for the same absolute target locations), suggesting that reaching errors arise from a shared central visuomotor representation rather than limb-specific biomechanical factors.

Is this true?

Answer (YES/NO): NO